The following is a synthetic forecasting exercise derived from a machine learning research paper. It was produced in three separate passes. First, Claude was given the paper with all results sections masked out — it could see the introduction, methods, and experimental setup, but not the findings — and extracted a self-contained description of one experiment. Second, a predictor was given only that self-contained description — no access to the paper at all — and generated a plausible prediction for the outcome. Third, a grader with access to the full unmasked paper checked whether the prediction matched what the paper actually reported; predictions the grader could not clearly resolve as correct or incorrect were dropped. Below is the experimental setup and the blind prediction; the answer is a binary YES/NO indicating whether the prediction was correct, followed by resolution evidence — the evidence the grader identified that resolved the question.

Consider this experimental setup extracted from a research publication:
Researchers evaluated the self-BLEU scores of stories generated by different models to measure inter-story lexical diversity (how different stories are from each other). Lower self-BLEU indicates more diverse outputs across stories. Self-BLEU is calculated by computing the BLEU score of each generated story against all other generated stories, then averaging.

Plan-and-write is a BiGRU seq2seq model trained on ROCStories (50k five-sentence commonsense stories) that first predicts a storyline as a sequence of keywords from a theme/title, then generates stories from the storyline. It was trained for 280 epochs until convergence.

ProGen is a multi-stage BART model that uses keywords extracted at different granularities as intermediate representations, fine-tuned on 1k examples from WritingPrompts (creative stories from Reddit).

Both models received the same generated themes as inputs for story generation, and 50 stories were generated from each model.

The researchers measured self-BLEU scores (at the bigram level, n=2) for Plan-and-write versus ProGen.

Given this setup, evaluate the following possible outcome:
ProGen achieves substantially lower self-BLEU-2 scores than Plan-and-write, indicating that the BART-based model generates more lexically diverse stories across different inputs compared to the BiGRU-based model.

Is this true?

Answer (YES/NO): YES